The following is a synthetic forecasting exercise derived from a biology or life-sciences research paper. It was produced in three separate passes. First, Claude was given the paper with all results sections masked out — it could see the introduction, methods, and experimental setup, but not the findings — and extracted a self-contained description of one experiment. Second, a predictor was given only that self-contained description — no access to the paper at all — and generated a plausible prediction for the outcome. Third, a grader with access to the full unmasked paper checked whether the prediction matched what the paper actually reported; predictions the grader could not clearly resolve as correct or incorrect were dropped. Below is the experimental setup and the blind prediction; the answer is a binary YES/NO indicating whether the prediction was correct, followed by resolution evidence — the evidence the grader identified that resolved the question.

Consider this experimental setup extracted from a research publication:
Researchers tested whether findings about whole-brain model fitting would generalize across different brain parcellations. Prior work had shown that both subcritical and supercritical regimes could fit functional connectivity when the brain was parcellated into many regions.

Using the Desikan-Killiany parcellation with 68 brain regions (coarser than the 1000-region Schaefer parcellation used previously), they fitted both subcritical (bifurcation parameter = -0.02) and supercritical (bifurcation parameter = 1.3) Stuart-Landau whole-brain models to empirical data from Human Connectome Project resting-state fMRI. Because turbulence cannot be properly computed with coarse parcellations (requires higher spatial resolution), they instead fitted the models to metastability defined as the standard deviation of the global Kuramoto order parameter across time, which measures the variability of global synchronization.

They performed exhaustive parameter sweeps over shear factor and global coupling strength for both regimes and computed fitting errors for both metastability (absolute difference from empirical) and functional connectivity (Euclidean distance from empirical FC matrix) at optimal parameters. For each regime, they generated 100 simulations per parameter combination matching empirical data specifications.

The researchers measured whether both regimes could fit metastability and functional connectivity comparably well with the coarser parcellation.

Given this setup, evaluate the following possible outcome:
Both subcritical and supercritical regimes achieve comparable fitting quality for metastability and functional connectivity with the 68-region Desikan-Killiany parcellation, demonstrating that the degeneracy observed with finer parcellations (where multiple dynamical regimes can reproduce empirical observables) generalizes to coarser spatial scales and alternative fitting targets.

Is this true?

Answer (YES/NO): NO